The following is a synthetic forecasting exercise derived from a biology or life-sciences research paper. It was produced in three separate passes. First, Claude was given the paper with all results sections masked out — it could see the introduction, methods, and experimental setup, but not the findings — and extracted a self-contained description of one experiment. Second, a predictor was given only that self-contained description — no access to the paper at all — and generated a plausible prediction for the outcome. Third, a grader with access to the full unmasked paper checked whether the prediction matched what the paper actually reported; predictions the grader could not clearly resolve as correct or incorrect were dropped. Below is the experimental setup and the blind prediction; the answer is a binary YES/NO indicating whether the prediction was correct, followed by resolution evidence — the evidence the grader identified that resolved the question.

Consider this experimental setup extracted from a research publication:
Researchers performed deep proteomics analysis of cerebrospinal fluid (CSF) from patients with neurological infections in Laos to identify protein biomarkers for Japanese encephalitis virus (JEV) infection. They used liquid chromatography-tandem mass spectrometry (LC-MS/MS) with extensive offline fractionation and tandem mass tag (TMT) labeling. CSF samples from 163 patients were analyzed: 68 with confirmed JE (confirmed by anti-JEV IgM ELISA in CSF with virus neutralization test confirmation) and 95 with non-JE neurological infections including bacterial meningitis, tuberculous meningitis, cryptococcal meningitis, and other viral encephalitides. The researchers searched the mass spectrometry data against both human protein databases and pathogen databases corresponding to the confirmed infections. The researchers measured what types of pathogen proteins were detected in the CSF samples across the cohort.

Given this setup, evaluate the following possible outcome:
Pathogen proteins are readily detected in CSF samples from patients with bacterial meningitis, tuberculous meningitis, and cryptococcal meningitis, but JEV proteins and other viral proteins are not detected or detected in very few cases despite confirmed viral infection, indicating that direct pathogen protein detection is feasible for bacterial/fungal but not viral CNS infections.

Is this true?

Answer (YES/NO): NO